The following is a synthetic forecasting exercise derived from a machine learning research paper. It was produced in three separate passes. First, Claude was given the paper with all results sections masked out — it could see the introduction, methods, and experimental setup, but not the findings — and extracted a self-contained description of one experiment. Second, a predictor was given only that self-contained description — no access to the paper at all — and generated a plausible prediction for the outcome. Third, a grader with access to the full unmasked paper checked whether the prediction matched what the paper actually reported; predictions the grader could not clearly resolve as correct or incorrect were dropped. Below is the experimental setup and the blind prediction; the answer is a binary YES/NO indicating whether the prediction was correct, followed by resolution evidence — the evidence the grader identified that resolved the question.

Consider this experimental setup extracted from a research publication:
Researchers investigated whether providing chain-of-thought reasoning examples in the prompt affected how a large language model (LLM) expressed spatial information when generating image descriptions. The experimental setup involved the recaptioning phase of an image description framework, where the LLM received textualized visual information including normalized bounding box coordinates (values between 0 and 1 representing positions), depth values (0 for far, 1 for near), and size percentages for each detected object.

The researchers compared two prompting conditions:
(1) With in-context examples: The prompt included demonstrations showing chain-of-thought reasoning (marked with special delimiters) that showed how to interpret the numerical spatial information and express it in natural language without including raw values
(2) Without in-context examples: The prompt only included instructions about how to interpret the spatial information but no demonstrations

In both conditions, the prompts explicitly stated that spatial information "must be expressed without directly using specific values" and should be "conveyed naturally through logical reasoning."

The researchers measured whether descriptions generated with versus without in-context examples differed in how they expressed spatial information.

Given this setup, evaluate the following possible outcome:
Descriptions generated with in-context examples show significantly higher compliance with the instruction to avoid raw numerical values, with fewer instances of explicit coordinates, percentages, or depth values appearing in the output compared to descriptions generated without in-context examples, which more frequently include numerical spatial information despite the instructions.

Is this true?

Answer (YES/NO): YES